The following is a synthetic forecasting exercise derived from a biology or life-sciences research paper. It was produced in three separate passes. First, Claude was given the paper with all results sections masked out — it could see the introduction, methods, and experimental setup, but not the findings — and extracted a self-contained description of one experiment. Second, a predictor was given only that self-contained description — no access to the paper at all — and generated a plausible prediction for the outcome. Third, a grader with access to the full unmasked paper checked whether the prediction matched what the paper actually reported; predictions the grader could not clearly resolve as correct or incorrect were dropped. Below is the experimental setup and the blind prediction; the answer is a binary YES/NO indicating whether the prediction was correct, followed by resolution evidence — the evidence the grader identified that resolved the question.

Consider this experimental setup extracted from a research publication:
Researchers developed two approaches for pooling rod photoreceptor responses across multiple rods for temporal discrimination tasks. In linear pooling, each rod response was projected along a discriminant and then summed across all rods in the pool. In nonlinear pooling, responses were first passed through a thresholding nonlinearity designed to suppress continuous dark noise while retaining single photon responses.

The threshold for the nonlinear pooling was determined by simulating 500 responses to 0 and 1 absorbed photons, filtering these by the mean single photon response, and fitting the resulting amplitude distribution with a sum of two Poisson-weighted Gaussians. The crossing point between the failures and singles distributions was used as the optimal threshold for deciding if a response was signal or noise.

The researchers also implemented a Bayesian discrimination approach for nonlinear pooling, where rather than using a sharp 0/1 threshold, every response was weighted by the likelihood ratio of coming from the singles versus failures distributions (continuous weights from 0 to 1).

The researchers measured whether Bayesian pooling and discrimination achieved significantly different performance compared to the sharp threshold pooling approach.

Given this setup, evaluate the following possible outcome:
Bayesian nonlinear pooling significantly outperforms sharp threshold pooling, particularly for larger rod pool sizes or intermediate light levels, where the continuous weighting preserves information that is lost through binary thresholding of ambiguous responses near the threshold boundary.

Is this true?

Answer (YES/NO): NO